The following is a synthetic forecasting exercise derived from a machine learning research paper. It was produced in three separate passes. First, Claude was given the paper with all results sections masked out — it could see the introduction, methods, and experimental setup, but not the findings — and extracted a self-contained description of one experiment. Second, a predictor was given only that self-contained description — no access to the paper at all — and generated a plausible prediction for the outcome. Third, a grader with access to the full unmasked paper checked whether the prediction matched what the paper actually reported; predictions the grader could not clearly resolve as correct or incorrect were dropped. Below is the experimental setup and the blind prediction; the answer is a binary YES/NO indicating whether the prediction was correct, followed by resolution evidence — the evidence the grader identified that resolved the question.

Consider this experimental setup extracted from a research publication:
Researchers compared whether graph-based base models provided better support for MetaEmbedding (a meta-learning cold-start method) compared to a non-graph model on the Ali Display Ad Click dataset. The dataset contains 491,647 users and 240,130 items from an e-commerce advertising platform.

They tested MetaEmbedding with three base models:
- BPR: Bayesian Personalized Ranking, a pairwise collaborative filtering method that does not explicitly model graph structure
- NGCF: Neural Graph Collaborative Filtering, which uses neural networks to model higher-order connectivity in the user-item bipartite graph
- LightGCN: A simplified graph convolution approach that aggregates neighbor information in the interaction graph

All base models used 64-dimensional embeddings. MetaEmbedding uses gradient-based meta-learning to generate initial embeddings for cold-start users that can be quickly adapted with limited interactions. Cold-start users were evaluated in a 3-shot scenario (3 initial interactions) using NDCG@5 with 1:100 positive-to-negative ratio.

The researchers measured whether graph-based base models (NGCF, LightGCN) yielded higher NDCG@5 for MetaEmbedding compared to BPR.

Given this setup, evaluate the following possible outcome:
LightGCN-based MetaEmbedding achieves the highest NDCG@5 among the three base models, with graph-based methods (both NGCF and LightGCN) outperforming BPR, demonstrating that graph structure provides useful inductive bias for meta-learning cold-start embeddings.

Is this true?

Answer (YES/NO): NO